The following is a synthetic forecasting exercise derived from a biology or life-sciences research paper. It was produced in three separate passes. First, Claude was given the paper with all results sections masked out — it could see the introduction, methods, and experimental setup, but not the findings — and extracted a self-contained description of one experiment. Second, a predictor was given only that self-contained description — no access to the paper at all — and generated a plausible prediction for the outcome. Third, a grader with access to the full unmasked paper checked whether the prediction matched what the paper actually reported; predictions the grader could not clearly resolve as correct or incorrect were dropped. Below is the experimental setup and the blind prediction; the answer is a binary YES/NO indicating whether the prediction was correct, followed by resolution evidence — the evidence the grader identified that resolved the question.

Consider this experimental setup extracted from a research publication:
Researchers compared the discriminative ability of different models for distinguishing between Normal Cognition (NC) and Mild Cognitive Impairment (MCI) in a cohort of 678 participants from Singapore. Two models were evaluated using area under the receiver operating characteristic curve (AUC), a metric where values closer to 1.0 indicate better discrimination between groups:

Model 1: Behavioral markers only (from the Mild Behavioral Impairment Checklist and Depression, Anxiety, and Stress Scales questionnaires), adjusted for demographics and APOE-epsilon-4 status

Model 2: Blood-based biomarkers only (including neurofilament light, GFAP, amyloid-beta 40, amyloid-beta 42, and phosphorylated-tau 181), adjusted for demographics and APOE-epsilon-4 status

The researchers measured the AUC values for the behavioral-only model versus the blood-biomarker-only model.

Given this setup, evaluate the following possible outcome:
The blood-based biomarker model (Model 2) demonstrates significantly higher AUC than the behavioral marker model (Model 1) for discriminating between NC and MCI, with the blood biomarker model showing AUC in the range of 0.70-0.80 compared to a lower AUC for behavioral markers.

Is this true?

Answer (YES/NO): NO